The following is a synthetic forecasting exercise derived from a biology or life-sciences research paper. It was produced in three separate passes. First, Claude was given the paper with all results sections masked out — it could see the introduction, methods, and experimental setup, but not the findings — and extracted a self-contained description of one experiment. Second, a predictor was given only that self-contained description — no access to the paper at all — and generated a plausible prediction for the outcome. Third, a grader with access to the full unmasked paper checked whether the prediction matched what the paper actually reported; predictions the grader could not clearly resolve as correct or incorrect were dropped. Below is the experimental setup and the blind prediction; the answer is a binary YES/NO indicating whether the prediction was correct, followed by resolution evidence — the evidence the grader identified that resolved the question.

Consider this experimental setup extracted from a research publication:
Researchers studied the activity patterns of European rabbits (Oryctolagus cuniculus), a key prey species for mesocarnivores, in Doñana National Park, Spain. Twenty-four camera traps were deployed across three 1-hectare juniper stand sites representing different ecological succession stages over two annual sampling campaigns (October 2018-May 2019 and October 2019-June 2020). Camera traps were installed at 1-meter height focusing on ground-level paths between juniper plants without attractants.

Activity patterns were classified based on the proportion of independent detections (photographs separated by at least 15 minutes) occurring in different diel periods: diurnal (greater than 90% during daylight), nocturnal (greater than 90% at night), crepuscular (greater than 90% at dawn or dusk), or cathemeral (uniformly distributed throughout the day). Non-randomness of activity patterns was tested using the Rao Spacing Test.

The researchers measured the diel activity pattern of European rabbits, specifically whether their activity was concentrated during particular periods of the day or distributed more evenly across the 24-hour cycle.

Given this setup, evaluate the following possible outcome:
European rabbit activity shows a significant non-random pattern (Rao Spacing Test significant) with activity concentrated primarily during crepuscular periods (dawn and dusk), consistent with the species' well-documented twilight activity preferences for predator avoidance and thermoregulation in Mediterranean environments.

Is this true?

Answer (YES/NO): NO